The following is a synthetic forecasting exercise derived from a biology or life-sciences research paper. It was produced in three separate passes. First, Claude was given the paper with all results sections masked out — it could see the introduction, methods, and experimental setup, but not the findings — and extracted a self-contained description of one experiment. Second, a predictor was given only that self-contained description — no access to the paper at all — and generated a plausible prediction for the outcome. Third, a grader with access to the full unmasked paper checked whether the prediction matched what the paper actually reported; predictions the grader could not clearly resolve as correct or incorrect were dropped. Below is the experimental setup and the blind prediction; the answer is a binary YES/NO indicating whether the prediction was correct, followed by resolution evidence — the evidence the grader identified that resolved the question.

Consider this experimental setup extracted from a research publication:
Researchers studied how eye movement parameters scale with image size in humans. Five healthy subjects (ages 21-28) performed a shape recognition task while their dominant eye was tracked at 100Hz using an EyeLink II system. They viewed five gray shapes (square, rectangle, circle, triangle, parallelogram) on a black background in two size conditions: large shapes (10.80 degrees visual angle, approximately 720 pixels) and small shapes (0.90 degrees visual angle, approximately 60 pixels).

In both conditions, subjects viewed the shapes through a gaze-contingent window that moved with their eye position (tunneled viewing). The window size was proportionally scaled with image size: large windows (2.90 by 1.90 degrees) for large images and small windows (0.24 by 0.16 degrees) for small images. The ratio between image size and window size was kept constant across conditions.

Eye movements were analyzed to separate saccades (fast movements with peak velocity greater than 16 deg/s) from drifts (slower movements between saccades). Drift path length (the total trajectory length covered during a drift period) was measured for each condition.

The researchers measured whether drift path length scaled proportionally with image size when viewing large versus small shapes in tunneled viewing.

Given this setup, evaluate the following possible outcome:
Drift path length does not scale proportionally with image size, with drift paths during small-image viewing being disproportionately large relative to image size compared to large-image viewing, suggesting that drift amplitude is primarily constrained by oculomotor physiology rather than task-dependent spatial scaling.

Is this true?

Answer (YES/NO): YES